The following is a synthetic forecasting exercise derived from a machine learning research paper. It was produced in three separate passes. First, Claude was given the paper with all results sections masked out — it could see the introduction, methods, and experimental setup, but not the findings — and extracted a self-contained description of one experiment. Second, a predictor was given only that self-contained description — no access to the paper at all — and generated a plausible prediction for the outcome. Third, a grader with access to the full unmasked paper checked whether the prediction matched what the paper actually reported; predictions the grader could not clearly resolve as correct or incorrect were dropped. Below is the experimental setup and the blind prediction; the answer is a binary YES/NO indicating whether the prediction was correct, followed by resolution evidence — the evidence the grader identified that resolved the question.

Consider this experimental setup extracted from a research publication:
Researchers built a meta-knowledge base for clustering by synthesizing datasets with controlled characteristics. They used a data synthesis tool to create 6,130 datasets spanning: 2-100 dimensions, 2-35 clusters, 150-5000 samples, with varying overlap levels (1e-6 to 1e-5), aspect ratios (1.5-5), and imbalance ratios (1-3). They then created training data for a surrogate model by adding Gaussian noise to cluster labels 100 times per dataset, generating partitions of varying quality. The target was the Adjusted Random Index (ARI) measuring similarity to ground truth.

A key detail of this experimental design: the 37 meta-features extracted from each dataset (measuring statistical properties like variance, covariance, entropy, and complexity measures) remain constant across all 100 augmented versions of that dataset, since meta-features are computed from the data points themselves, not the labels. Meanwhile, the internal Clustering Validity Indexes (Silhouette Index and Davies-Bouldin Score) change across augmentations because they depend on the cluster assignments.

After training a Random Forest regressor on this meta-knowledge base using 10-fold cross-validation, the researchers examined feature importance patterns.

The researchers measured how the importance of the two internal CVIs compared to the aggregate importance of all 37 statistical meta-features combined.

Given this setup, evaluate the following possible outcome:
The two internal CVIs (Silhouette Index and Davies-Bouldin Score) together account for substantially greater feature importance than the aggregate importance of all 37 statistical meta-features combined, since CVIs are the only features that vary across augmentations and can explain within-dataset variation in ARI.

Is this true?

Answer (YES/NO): YES